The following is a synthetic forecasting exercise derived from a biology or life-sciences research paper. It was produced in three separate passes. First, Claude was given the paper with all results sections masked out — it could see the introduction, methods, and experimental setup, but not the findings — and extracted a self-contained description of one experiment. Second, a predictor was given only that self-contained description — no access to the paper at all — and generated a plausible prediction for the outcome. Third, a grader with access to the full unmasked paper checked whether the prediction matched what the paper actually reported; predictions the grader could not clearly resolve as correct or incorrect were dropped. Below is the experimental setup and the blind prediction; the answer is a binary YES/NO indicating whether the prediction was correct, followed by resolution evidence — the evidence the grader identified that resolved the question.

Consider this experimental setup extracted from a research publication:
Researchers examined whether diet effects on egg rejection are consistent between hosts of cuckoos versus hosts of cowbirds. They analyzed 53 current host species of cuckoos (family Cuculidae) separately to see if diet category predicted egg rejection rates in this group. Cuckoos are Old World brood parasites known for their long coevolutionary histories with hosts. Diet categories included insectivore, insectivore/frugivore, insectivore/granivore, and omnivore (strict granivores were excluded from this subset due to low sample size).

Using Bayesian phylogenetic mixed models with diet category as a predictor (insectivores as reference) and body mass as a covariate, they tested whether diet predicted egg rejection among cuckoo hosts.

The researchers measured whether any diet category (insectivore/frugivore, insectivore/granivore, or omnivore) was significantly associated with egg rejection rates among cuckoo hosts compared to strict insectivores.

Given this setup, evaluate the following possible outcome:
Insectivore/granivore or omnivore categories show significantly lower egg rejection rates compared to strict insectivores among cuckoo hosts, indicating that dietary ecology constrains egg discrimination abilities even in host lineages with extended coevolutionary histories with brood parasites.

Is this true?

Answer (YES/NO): NO